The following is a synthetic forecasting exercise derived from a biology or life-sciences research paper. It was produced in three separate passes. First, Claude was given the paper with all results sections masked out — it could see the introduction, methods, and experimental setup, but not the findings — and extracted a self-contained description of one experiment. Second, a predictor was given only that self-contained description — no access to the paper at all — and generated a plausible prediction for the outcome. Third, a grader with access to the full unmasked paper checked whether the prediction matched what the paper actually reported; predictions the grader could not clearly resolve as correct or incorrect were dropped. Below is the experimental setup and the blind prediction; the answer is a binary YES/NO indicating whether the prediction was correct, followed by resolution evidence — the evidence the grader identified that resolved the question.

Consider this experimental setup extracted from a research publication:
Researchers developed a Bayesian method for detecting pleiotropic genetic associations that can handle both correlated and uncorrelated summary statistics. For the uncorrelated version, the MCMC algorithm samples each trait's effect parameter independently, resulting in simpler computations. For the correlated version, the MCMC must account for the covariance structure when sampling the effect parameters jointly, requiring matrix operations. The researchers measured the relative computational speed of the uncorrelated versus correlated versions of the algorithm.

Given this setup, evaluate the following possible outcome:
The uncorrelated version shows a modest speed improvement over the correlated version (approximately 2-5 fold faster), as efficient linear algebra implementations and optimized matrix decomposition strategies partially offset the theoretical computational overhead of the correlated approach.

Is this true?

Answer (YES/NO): YES